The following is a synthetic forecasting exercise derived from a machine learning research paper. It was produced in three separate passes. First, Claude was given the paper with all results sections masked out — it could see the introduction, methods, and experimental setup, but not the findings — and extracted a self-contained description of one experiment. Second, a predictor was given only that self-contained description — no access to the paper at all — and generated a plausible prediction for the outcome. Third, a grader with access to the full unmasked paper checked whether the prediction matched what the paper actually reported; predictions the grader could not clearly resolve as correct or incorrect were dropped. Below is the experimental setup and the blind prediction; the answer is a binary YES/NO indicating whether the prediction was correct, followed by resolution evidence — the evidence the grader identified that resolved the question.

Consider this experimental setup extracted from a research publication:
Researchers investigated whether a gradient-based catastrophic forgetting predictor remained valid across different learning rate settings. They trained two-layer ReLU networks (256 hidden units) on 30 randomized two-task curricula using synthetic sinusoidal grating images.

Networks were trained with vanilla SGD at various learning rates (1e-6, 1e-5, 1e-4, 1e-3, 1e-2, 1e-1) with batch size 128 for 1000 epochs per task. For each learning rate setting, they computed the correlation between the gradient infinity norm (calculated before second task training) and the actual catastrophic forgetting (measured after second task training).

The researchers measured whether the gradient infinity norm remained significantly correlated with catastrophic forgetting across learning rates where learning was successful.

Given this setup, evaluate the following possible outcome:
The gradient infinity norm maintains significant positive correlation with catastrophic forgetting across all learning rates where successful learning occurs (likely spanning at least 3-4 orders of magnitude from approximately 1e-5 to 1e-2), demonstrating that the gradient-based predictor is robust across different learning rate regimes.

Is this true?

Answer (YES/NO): YES